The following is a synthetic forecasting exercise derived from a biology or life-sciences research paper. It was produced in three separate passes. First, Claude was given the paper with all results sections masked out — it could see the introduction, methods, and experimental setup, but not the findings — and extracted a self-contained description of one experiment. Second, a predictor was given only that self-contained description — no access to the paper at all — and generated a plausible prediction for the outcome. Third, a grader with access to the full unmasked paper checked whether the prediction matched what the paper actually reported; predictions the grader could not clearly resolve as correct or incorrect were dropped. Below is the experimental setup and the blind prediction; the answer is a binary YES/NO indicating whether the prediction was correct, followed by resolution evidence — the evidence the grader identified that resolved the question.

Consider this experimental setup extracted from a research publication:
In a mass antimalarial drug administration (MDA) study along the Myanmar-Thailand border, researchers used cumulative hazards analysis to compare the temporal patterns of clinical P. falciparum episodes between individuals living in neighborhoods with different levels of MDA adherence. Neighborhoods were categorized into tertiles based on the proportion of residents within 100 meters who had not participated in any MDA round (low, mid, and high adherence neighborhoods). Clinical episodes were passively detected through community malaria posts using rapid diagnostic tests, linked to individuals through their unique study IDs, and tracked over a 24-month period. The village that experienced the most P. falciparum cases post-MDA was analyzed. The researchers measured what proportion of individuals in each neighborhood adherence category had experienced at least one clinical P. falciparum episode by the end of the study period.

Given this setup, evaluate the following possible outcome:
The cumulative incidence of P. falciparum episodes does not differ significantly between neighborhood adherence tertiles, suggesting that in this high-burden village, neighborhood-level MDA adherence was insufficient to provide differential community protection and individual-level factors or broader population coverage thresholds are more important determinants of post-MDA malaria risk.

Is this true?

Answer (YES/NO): NO